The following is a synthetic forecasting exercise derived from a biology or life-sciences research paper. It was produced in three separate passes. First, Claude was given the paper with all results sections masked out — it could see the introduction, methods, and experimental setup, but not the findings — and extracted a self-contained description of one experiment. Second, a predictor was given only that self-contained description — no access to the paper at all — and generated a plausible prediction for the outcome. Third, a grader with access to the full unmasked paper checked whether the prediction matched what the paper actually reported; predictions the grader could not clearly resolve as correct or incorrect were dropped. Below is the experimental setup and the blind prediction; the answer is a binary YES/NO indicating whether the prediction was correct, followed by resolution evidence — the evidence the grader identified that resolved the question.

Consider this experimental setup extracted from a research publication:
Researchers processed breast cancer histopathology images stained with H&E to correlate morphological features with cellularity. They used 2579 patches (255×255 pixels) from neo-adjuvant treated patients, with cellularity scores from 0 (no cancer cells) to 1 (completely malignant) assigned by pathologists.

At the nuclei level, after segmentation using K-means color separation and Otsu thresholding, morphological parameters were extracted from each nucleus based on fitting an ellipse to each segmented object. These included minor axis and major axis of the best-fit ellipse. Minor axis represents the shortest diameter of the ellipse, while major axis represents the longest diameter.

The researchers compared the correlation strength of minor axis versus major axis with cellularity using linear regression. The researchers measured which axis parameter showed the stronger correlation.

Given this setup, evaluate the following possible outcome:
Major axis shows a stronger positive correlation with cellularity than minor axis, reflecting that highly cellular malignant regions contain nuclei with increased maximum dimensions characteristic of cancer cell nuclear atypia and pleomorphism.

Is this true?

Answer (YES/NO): NO